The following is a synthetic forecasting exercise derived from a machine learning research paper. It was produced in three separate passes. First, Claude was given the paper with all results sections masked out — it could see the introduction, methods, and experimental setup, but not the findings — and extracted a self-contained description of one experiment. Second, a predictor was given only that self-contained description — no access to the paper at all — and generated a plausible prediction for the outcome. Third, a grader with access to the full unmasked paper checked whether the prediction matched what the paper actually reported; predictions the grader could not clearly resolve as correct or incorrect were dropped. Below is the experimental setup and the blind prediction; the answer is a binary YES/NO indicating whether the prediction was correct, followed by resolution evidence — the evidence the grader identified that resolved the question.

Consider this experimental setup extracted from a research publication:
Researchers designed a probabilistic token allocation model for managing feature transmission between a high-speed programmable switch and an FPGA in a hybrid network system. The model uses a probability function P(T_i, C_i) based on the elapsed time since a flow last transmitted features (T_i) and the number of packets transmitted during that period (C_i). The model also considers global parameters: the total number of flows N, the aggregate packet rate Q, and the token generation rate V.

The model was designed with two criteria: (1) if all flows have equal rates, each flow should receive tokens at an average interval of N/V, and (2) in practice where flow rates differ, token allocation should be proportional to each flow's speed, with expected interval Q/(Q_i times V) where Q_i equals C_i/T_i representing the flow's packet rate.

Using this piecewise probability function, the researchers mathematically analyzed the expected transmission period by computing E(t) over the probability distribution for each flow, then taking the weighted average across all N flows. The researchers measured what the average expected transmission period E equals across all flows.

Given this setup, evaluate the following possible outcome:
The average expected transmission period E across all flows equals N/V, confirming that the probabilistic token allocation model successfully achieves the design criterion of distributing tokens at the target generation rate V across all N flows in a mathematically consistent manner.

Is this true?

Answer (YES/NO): YES